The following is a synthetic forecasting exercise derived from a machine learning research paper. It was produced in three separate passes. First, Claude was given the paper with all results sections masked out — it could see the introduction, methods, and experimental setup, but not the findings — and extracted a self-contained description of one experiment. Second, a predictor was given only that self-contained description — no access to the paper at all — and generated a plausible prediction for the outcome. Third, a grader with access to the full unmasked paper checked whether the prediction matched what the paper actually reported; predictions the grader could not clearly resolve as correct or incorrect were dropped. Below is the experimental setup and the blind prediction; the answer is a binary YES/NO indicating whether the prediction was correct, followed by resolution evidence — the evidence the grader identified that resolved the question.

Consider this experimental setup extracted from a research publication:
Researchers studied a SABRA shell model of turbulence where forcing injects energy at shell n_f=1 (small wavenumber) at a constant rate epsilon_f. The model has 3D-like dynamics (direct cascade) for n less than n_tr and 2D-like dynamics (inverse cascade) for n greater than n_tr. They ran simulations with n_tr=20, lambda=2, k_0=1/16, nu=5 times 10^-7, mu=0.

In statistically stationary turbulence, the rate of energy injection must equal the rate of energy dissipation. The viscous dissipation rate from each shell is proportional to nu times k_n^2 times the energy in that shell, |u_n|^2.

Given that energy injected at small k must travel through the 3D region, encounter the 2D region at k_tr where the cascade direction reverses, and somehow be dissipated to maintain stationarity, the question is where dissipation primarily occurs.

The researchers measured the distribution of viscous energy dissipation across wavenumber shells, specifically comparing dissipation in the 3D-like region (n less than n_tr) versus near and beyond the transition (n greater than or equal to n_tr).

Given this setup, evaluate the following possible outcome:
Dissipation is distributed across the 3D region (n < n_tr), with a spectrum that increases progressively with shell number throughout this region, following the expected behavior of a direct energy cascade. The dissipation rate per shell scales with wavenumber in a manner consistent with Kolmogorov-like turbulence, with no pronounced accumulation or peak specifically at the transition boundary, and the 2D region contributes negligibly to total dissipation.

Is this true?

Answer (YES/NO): YES